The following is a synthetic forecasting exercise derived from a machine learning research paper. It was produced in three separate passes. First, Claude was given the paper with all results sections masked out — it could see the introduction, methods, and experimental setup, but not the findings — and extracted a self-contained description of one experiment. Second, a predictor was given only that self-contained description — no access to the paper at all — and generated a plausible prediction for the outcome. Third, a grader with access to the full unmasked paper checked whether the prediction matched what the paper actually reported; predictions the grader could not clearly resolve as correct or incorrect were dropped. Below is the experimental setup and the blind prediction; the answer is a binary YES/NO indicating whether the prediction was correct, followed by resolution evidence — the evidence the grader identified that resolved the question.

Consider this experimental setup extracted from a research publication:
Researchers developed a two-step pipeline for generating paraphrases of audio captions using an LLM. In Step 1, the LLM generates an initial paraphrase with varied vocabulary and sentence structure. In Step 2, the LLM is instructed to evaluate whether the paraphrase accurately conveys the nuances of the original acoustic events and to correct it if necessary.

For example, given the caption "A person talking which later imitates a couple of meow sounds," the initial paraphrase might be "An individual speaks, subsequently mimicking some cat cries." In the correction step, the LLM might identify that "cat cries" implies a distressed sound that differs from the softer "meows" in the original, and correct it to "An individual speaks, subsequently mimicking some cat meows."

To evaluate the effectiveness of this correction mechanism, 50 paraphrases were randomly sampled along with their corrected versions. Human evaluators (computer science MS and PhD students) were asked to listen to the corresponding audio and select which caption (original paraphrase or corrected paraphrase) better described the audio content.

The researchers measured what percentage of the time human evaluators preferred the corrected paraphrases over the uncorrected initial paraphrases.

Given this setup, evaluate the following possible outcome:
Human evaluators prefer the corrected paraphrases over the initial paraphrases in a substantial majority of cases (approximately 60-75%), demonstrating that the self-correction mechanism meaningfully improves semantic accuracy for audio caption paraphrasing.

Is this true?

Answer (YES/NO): NO